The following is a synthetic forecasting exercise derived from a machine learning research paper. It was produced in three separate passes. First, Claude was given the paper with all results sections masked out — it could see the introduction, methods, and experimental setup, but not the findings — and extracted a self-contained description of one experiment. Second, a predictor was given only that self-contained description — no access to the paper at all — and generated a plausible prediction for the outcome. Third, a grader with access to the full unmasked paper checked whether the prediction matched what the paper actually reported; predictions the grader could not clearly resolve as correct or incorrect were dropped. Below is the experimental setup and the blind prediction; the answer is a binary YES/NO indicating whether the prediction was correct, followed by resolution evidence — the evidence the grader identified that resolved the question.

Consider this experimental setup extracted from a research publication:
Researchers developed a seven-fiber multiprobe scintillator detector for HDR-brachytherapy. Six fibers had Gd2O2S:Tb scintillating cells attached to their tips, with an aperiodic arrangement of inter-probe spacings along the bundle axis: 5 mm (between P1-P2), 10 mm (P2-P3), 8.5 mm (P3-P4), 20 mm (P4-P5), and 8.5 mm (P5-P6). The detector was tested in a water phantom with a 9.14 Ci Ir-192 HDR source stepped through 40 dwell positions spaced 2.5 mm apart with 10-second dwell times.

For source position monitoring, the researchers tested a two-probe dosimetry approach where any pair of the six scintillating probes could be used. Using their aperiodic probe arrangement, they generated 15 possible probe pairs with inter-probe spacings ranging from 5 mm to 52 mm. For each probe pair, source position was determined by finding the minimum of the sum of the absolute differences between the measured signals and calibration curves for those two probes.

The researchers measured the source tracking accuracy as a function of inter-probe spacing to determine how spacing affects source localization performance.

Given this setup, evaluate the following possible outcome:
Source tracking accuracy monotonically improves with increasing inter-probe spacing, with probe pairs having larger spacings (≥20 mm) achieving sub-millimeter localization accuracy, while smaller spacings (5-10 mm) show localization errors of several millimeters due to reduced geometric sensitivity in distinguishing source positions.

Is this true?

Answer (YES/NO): NO